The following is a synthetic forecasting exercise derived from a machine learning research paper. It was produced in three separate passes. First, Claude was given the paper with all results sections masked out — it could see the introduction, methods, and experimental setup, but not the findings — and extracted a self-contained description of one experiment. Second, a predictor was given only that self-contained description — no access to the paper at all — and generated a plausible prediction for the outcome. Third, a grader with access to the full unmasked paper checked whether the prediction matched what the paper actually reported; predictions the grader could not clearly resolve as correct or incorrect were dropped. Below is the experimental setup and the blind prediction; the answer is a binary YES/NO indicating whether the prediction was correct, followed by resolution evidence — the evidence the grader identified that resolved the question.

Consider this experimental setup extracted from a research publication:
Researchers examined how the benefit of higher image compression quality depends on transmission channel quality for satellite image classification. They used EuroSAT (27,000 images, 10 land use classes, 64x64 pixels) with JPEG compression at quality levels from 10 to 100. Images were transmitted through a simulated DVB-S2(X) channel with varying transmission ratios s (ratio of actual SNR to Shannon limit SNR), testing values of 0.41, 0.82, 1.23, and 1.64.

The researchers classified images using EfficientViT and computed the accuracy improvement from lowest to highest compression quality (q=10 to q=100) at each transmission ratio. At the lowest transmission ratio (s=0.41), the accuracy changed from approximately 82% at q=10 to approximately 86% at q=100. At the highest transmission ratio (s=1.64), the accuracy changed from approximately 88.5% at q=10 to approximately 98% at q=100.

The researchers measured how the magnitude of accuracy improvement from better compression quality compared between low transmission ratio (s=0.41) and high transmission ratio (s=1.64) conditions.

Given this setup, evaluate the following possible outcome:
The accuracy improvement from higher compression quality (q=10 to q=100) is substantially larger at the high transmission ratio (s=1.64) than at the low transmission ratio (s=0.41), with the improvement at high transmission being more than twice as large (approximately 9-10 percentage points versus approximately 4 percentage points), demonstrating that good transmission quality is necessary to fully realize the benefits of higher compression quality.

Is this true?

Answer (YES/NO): YES